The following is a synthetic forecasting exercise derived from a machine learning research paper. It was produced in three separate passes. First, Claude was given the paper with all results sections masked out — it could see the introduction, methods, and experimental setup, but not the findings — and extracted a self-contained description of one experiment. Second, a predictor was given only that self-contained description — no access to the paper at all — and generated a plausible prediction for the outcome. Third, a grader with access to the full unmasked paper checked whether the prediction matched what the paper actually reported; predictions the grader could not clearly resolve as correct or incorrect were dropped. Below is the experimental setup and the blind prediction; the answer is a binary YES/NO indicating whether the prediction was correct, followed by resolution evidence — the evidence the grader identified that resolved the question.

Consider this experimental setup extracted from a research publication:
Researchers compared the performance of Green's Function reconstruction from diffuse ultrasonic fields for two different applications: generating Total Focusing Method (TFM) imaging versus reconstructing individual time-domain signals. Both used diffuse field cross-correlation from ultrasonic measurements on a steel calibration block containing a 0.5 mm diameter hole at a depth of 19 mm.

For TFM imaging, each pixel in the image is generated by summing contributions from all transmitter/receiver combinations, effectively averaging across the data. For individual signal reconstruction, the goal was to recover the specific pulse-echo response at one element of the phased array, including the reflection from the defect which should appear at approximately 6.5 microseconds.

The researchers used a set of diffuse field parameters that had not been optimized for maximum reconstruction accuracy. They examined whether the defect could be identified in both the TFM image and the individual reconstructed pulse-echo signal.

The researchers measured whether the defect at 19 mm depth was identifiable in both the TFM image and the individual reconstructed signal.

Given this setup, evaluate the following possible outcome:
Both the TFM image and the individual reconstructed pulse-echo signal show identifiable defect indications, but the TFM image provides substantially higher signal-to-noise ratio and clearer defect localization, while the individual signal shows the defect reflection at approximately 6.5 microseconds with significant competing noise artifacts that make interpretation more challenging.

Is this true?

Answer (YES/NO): NO